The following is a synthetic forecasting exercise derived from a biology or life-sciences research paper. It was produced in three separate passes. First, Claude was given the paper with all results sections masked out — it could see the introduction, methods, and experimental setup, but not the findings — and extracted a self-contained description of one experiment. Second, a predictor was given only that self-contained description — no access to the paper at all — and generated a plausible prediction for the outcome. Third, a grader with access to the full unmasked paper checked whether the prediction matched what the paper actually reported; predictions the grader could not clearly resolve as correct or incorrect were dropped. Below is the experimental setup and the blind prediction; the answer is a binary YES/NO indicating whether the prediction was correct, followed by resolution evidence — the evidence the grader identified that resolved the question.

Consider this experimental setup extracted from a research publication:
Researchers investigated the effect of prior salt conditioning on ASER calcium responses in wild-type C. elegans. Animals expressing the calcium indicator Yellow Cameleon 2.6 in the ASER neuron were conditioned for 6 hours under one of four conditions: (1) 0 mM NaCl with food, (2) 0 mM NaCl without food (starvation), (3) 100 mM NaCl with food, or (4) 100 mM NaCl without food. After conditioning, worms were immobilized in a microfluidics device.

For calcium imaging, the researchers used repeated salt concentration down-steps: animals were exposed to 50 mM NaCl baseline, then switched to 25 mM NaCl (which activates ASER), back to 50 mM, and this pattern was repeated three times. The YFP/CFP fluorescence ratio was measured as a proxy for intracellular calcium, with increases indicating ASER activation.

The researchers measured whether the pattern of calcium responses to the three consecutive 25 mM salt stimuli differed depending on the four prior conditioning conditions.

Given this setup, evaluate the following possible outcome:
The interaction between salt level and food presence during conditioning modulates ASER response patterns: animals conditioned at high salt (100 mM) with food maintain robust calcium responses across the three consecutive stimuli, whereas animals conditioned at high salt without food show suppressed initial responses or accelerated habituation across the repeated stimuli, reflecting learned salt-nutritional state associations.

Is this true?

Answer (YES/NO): NO